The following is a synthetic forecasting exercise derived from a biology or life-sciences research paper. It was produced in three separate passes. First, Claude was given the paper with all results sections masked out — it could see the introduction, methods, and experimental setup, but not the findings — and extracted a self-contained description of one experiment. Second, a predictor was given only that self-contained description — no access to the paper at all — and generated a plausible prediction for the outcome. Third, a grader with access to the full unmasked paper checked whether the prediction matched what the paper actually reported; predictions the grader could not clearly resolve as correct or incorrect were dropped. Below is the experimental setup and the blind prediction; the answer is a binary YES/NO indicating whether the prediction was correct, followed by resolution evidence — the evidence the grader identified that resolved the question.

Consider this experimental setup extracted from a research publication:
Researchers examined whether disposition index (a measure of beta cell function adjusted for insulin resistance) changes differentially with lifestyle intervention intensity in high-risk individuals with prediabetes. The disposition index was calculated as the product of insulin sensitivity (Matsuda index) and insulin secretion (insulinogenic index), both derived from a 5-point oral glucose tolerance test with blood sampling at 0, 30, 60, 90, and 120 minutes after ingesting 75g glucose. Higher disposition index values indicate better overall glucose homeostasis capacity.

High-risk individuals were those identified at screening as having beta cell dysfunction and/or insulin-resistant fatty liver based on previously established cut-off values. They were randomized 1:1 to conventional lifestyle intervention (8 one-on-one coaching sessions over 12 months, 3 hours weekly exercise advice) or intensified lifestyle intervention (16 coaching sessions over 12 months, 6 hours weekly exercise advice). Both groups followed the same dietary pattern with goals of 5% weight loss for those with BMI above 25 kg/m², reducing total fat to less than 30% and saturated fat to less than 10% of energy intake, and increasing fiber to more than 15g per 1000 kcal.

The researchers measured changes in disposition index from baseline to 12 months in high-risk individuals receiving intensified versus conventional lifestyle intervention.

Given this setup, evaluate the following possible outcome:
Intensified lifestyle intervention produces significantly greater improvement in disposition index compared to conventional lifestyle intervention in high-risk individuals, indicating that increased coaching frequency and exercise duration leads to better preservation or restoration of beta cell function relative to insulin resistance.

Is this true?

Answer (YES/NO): NO